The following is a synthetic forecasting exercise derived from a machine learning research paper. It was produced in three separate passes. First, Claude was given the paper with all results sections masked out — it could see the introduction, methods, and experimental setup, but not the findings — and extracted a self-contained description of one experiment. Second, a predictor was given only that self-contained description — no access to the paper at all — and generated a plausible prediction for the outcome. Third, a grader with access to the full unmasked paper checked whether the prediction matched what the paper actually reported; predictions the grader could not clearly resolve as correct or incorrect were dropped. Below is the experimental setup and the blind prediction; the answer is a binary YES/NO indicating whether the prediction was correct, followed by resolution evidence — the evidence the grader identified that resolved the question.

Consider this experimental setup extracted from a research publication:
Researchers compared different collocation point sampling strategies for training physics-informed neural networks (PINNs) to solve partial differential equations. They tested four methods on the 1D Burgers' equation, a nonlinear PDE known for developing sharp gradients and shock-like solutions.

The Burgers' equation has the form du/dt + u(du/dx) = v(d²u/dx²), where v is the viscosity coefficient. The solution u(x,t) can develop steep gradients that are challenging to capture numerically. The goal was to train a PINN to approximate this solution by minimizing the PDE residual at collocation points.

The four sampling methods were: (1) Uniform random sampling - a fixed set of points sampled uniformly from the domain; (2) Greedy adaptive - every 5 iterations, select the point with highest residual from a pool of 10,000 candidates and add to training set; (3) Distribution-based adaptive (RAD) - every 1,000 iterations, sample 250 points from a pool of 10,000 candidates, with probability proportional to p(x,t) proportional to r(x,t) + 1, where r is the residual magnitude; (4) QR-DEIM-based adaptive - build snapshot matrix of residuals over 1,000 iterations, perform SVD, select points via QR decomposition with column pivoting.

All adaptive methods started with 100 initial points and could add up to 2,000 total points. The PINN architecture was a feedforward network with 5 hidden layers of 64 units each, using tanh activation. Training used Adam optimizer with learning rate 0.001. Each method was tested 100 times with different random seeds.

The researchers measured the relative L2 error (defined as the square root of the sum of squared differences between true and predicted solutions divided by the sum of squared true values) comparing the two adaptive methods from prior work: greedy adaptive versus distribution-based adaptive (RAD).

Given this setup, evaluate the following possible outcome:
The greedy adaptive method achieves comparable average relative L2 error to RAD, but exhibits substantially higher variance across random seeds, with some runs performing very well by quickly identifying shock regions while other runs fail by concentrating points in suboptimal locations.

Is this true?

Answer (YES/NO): NO